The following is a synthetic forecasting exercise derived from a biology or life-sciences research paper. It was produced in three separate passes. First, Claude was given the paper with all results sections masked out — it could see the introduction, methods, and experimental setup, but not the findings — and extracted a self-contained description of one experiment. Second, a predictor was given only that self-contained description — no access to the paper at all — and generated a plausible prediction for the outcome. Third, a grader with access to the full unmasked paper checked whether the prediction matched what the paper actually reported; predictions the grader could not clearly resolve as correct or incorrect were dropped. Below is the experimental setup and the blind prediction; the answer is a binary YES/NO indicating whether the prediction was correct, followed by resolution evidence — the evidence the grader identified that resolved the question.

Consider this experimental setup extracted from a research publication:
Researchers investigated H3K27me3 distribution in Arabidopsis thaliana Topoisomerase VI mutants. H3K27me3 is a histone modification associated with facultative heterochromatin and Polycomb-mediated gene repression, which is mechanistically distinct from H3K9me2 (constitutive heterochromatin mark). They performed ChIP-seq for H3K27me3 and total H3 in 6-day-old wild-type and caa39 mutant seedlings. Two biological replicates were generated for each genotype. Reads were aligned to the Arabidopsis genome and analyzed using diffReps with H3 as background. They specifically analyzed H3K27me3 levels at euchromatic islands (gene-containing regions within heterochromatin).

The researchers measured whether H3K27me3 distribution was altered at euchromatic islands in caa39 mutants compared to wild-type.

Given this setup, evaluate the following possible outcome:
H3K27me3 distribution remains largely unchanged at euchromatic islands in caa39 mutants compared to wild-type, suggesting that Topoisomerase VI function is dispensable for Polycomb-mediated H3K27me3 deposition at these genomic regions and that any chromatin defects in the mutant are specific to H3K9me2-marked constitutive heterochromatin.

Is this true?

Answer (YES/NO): NO